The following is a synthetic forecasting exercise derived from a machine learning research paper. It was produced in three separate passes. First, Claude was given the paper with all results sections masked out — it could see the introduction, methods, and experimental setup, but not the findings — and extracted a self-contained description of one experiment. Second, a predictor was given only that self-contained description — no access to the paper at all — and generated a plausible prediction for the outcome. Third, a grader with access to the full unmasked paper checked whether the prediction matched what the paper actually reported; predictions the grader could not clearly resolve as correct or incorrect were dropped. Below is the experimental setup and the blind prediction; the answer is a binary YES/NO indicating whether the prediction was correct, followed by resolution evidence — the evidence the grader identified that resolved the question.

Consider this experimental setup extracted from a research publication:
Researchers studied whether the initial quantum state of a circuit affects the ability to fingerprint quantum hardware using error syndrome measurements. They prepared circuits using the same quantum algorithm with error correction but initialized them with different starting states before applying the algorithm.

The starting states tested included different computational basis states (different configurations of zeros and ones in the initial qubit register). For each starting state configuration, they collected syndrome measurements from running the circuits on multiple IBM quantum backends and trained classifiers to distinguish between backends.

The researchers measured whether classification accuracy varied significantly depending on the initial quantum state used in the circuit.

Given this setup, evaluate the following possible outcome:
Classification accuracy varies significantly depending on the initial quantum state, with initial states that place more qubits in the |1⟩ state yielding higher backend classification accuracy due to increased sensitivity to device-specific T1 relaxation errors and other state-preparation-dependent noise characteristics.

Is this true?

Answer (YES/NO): NO